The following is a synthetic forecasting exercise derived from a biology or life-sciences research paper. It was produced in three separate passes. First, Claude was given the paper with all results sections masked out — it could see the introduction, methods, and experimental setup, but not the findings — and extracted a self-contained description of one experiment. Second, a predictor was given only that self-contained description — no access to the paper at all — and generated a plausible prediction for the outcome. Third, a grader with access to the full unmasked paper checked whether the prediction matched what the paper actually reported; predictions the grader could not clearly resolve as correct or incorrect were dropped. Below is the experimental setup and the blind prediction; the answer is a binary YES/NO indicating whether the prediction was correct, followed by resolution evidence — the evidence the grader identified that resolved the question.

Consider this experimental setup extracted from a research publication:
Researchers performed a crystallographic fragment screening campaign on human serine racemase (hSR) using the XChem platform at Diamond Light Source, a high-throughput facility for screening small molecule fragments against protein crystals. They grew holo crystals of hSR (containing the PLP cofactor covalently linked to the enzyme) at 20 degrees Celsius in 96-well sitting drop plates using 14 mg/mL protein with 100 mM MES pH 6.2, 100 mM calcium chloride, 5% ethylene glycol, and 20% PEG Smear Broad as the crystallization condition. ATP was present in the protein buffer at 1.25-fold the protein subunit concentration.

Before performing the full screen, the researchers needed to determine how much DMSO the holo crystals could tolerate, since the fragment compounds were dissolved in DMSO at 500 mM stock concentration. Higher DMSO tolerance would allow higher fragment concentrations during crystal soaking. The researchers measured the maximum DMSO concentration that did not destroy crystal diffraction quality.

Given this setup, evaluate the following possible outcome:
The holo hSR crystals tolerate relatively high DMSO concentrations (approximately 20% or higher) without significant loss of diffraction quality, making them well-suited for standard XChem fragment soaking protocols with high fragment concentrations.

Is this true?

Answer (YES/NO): YES